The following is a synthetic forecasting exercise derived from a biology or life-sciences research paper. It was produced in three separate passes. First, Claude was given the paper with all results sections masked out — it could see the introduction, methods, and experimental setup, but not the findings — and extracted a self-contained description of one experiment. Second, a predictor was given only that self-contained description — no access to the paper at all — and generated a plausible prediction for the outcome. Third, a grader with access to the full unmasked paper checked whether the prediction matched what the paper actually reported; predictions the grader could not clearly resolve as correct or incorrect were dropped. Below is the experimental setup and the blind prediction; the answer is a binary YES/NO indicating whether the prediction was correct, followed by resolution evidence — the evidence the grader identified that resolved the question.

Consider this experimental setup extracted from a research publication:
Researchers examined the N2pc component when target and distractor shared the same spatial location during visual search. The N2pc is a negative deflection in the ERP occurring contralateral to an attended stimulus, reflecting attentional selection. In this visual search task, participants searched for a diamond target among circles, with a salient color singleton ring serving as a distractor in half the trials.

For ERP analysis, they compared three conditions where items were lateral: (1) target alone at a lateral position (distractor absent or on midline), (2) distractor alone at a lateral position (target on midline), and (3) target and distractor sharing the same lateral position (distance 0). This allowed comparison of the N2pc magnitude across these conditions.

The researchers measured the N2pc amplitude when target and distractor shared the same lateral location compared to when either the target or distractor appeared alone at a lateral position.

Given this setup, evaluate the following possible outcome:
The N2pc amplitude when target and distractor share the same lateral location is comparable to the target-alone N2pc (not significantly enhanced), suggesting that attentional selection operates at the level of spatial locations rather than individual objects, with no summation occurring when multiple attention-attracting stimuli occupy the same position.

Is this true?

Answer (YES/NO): NO